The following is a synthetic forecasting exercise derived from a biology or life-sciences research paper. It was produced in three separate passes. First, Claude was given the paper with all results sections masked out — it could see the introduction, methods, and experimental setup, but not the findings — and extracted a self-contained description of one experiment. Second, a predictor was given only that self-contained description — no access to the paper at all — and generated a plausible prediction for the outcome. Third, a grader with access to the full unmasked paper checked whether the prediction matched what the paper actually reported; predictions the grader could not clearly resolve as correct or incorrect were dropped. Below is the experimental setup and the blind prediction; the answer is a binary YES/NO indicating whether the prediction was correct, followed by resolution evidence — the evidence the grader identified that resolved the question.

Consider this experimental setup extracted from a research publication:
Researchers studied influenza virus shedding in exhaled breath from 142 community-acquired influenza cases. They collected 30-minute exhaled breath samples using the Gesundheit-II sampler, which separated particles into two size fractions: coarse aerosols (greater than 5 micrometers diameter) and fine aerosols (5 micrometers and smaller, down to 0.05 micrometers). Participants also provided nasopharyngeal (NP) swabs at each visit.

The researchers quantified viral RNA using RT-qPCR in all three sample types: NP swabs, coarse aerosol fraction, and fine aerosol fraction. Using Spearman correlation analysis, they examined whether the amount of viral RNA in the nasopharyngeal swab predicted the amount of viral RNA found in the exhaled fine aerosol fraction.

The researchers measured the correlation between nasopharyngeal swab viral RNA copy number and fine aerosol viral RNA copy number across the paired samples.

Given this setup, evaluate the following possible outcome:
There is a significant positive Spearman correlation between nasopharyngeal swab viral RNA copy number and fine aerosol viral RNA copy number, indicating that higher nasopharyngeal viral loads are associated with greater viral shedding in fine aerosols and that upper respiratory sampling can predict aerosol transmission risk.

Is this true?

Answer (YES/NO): NO